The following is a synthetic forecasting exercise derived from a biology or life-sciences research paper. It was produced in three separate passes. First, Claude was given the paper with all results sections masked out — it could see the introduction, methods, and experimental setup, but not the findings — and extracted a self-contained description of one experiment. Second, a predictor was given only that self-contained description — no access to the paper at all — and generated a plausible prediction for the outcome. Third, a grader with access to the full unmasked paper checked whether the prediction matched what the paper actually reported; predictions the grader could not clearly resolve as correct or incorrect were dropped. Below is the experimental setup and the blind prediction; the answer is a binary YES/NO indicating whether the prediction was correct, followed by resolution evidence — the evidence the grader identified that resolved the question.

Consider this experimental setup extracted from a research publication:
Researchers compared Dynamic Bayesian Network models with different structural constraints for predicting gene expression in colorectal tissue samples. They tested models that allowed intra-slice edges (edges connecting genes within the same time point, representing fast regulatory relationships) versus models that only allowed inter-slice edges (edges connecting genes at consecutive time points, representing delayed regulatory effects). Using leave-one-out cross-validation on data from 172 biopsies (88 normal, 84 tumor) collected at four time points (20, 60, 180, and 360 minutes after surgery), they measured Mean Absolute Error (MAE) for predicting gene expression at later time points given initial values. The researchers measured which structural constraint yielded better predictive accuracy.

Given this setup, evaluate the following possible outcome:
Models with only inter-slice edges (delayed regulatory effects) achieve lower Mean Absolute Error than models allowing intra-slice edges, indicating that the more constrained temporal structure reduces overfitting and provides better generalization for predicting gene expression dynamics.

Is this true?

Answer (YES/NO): YES